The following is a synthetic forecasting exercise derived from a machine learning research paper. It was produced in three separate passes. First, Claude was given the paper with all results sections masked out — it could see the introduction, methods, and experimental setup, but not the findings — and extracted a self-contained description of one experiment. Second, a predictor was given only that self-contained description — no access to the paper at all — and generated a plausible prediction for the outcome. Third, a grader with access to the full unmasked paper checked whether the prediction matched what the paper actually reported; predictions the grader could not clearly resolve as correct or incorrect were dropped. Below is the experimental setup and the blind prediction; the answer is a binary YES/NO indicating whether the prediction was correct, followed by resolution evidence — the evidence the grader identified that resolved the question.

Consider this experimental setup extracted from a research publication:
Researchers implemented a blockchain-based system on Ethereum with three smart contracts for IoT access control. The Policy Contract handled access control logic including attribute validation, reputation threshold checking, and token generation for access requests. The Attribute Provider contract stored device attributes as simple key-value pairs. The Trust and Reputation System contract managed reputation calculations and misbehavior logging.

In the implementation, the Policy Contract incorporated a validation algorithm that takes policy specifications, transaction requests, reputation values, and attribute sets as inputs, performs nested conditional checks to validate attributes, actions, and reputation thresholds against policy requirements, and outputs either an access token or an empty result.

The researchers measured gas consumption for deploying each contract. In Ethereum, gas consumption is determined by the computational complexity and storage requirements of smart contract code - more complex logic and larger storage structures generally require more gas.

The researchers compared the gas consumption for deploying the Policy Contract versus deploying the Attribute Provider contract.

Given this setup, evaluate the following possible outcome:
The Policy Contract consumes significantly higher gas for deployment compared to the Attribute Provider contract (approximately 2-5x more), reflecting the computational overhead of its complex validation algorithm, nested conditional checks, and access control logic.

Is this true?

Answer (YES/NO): YES